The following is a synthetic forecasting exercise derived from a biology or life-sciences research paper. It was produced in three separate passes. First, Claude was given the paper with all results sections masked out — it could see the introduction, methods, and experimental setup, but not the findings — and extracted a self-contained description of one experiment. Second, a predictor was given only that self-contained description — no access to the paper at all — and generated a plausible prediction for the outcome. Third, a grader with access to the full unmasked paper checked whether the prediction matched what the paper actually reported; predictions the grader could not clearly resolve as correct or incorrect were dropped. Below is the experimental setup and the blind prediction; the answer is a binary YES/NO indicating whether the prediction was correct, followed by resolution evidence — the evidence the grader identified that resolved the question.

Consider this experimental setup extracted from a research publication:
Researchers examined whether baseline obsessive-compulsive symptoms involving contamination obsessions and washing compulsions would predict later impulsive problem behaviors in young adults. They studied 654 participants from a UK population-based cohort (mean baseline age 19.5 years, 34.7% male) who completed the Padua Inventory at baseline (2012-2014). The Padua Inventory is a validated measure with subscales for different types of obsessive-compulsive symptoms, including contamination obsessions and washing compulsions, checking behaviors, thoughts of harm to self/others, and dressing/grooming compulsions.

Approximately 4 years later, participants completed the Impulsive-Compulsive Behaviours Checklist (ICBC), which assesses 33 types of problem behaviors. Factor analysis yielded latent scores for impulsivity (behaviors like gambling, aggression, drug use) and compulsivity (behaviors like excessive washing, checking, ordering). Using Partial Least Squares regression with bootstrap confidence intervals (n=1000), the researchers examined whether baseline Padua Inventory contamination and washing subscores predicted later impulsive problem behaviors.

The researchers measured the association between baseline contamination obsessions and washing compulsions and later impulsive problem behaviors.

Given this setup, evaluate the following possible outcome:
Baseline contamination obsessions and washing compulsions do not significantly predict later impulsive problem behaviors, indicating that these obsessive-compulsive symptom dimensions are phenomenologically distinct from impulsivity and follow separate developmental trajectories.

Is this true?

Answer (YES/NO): NO